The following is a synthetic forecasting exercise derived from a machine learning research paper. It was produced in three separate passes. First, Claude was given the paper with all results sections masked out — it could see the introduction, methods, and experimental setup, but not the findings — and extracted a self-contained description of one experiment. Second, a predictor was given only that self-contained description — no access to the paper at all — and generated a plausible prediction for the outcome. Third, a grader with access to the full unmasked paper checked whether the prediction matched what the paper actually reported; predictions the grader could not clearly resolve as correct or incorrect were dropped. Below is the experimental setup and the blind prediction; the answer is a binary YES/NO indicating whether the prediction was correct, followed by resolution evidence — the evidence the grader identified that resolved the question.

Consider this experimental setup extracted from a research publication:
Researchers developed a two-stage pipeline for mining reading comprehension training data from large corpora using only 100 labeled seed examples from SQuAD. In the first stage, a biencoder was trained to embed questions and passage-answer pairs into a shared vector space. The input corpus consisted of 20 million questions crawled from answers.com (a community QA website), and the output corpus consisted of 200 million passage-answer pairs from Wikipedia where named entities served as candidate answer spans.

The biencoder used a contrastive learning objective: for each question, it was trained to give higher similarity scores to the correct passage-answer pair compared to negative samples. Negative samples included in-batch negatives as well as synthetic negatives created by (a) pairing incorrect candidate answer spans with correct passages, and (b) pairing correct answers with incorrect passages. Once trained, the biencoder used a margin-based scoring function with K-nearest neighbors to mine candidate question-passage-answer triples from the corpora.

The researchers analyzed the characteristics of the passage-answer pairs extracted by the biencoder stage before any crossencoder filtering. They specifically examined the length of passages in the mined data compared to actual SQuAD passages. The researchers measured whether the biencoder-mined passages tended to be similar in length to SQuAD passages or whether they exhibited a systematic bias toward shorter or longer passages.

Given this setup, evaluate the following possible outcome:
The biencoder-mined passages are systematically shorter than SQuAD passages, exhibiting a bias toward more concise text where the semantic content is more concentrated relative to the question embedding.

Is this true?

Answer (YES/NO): YES